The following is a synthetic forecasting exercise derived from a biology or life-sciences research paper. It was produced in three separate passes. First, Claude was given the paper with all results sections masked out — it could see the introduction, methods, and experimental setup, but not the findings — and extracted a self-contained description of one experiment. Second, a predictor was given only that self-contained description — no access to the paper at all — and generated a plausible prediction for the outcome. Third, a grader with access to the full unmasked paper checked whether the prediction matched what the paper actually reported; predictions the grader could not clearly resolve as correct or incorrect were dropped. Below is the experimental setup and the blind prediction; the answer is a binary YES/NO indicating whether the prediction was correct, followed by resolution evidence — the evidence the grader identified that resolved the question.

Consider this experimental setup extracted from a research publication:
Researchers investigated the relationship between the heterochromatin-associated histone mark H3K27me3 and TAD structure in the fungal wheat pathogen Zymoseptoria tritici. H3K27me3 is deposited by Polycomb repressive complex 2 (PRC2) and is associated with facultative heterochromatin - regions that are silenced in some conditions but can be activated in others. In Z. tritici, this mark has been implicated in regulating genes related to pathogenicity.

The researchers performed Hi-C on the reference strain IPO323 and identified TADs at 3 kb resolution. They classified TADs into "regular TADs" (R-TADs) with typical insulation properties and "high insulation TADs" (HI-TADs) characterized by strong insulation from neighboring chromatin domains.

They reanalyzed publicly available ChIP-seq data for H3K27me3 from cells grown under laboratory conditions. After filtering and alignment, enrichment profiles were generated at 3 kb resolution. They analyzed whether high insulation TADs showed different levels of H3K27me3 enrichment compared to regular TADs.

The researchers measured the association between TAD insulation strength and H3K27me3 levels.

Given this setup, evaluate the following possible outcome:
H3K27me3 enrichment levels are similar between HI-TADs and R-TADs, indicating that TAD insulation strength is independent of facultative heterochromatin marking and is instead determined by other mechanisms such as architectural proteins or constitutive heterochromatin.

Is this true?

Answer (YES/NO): NO